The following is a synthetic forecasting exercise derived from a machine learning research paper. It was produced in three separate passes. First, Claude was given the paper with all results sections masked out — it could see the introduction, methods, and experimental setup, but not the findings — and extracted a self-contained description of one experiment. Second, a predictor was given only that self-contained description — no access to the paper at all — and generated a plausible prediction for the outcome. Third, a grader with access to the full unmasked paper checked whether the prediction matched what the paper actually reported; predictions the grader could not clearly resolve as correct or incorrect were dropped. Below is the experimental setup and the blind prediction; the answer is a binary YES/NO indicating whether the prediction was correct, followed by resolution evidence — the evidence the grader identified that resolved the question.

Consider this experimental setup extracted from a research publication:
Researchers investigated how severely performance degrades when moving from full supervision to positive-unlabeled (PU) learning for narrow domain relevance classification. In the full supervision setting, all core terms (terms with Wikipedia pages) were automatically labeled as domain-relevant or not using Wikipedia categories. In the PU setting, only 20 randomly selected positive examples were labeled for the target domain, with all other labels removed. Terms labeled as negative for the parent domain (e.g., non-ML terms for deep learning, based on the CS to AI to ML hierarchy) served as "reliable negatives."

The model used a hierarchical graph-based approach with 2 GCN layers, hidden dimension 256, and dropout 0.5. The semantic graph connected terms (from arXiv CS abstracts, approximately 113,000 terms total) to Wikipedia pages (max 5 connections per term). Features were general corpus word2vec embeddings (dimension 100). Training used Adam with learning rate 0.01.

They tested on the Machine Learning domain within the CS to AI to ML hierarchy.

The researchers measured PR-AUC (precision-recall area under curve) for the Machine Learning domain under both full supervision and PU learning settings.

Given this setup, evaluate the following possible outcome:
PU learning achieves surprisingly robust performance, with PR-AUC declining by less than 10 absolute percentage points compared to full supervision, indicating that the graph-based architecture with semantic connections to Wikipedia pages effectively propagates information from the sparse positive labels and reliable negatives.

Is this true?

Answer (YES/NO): NO